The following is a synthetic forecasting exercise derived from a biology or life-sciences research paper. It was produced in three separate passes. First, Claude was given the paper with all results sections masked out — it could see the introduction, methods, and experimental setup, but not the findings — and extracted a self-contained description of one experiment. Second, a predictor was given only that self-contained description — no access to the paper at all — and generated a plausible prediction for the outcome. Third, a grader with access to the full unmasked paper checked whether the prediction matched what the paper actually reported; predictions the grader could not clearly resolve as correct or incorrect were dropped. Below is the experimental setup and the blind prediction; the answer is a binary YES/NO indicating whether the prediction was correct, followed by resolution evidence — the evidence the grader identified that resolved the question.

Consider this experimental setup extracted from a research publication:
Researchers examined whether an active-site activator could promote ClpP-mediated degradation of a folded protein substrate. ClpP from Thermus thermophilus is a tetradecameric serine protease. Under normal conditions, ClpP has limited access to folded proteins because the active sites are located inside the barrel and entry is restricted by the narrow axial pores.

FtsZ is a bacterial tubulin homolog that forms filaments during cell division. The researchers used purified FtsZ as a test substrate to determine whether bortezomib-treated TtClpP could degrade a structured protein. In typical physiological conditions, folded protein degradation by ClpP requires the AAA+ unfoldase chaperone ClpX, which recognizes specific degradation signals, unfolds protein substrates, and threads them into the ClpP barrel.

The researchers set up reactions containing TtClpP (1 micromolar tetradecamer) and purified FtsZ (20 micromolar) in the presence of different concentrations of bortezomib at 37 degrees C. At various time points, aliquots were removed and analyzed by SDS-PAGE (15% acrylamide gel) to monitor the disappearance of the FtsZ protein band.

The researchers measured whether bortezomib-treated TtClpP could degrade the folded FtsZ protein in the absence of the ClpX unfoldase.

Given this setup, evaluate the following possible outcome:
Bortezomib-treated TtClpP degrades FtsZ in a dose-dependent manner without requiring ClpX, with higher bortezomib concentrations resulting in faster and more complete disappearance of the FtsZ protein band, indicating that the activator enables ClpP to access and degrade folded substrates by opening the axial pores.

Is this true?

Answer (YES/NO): NO